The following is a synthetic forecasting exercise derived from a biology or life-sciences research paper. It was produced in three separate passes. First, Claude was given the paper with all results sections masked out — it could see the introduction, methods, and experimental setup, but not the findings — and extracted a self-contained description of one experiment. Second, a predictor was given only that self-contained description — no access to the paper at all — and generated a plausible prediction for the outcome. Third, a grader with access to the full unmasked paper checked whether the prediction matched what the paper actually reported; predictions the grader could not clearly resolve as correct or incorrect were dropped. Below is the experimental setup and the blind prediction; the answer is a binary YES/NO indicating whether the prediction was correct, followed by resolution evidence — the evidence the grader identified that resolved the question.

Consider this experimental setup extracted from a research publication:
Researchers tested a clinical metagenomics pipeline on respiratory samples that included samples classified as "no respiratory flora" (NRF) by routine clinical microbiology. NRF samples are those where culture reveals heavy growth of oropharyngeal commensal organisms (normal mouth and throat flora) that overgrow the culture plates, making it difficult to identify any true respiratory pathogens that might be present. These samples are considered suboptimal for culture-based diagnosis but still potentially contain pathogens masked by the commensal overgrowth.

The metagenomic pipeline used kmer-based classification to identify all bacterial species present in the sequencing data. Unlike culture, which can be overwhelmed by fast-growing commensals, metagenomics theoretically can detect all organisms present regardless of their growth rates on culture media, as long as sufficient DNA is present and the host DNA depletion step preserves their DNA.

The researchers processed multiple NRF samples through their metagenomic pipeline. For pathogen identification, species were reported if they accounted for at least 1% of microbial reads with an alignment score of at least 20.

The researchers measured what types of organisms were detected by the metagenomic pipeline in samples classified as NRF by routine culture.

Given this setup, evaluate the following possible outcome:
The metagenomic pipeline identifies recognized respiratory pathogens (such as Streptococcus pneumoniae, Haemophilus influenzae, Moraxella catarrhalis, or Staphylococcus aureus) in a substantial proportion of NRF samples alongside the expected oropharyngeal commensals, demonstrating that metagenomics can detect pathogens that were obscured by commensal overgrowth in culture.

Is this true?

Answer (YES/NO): YES